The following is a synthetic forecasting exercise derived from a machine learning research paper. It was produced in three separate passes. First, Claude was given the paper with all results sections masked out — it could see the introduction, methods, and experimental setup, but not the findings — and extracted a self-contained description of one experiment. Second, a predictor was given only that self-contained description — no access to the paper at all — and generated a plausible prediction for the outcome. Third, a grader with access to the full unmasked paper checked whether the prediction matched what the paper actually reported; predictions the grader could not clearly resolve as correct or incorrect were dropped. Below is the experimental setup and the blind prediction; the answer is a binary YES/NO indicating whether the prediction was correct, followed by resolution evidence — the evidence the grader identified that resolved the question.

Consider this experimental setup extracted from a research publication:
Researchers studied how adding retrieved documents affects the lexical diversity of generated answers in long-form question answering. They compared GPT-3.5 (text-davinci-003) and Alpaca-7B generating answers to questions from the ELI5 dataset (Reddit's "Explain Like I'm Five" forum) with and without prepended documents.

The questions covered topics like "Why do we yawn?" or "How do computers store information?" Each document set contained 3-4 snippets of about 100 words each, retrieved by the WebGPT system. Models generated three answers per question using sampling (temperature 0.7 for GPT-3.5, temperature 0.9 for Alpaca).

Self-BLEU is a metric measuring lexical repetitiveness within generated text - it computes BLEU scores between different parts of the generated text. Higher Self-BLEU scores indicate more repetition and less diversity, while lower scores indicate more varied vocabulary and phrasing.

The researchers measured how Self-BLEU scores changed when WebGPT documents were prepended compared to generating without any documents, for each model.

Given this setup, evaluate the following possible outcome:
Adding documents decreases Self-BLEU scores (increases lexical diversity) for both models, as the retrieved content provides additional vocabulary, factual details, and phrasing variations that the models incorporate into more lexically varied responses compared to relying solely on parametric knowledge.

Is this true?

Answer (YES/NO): NO